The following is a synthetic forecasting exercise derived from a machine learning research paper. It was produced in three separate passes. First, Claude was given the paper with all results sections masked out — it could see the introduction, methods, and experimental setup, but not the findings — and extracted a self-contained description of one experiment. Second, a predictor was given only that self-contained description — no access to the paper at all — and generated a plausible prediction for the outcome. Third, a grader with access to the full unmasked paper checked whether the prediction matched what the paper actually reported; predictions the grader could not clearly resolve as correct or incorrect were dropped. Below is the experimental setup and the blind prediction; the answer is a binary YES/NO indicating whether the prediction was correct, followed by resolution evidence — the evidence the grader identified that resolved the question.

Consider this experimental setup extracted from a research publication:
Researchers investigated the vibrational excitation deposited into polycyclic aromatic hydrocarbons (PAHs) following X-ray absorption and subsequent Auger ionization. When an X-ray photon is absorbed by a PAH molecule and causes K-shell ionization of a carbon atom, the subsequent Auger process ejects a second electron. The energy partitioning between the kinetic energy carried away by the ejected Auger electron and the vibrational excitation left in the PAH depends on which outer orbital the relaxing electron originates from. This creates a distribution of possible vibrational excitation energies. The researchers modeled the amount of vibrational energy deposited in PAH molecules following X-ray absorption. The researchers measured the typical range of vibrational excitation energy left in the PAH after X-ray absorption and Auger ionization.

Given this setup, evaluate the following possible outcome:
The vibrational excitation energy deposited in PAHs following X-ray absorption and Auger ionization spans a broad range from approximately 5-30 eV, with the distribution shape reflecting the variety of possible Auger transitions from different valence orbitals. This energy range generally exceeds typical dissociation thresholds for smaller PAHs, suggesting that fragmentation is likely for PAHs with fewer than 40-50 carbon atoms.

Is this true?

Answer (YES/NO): NO